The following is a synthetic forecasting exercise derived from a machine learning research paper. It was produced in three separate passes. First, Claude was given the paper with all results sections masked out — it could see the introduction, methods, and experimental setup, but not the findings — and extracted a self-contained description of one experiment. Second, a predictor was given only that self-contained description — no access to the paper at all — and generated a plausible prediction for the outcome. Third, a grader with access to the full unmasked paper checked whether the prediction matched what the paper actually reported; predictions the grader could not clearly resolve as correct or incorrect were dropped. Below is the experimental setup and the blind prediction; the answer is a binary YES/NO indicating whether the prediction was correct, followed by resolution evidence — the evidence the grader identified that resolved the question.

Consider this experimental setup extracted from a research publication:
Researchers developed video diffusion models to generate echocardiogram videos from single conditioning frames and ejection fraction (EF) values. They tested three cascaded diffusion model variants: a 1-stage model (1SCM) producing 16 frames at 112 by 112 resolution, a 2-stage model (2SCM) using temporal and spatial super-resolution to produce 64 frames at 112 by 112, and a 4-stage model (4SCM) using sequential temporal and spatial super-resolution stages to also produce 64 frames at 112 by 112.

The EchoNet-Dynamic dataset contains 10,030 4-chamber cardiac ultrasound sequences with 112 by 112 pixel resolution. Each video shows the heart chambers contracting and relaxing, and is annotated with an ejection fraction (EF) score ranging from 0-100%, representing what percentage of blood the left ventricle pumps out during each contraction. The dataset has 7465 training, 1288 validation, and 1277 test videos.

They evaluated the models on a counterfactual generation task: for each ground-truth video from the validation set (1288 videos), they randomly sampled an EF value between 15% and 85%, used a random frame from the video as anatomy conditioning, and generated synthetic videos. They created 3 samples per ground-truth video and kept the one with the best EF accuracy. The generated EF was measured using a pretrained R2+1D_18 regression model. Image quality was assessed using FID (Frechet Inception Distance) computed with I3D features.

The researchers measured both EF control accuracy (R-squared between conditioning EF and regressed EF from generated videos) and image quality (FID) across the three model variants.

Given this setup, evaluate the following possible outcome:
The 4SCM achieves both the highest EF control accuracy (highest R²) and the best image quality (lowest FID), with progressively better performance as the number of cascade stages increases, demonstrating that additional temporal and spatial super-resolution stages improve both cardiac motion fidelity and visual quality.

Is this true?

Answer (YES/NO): NO